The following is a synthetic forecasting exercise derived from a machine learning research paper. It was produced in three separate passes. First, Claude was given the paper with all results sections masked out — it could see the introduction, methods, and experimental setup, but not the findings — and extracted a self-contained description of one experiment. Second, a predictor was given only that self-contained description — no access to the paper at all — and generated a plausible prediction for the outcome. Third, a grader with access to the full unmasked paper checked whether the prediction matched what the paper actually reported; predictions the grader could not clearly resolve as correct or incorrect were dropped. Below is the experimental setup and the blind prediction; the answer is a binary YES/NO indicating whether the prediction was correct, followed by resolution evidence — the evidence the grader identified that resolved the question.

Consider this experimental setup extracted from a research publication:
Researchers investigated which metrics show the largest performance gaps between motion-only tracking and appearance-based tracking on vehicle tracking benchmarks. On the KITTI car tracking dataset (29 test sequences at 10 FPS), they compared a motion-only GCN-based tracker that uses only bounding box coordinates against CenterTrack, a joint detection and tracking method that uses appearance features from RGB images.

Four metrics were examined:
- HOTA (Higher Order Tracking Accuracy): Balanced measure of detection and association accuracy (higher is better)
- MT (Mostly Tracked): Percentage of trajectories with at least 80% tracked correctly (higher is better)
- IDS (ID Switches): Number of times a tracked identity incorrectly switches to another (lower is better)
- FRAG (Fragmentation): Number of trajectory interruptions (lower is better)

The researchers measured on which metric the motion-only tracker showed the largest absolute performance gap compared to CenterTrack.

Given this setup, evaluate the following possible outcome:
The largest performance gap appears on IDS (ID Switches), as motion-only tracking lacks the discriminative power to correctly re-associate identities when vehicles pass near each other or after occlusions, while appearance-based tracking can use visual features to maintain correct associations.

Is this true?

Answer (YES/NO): YES